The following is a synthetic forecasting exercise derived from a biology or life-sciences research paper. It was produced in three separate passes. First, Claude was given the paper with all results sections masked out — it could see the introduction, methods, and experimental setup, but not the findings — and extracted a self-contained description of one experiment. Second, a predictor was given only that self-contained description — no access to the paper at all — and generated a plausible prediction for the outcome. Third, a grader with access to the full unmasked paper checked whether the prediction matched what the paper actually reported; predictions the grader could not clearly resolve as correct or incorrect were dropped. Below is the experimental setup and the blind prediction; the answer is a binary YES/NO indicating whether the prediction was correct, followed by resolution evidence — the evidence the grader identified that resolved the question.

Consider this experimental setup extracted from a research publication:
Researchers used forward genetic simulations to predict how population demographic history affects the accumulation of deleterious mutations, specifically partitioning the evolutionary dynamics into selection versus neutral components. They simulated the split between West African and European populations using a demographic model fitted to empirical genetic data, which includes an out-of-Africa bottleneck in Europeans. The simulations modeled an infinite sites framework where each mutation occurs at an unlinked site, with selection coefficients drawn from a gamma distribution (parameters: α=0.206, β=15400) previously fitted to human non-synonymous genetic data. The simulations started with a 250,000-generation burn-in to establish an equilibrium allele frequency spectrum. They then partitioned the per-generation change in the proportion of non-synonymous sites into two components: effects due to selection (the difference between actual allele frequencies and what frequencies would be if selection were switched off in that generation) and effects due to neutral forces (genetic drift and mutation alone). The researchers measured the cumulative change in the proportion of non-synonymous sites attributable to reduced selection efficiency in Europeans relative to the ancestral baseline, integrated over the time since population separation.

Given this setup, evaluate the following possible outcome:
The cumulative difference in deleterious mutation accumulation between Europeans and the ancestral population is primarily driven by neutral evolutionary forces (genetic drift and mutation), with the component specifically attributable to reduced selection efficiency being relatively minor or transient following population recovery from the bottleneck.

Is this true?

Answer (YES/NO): YES